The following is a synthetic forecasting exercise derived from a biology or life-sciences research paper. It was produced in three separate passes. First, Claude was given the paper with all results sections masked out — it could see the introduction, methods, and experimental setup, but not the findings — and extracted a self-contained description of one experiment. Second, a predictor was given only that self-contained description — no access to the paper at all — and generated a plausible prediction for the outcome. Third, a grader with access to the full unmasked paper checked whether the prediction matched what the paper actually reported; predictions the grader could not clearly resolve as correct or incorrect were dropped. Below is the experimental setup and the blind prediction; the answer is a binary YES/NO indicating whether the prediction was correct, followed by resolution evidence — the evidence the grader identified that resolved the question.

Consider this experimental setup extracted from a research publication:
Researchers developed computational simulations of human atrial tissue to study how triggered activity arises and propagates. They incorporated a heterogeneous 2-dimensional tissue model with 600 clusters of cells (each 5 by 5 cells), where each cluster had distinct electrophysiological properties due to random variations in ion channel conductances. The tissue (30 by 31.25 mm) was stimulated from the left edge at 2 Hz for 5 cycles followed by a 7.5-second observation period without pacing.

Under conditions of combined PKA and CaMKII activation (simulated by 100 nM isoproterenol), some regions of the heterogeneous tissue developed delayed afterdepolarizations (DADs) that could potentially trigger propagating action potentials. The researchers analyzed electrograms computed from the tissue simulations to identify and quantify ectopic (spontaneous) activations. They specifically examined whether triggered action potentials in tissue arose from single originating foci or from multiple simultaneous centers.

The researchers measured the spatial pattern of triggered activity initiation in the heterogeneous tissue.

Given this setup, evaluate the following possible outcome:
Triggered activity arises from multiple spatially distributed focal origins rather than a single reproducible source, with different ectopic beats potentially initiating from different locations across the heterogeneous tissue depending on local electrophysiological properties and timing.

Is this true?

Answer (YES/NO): NO